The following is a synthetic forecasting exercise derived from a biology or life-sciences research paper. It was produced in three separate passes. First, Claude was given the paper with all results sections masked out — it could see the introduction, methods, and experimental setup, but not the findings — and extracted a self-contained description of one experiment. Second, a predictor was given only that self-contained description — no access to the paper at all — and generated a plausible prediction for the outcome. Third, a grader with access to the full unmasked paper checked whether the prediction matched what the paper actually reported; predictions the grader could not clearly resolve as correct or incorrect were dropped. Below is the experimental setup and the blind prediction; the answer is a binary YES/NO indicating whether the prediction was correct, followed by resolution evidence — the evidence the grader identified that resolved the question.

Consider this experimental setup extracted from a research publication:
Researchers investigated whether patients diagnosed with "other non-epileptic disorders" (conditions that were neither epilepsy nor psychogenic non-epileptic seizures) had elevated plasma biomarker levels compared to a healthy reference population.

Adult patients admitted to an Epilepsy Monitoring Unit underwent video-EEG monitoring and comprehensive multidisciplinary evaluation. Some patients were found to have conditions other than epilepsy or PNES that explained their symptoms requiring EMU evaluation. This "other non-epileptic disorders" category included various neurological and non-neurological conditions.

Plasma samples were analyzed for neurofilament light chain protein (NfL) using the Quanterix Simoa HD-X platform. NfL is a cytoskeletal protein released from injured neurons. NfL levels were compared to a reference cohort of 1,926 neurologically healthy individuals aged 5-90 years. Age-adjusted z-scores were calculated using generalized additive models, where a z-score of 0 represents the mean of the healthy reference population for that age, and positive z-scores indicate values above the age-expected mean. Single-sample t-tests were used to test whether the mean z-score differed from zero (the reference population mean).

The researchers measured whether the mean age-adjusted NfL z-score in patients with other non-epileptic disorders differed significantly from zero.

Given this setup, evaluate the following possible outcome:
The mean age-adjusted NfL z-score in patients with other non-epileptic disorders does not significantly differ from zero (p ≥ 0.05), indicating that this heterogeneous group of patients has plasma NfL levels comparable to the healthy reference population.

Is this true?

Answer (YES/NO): YES